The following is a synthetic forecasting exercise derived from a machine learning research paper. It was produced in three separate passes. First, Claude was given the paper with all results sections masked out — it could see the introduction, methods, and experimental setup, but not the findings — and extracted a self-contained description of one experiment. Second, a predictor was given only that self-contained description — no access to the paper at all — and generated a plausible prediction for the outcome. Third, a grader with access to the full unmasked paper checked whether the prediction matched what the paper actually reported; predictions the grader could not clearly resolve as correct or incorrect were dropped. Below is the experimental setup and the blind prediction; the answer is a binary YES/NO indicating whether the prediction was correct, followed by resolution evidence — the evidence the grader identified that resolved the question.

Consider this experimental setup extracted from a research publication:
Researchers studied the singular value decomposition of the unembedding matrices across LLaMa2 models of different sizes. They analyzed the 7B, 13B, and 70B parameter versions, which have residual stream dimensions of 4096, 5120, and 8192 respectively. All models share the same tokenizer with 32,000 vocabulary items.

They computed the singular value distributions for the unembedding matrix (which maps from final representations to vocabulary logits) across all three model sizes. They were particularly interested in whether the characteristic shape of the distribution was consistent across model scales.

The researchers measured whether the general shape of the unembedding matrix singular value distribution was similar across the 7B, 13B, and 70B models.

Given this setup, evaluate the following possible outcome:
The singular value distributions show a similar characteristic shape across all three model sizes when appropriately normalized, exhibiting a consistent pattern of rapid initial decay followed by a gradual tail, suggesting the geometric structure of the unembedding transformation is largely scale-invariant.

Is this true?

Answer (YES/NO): YES